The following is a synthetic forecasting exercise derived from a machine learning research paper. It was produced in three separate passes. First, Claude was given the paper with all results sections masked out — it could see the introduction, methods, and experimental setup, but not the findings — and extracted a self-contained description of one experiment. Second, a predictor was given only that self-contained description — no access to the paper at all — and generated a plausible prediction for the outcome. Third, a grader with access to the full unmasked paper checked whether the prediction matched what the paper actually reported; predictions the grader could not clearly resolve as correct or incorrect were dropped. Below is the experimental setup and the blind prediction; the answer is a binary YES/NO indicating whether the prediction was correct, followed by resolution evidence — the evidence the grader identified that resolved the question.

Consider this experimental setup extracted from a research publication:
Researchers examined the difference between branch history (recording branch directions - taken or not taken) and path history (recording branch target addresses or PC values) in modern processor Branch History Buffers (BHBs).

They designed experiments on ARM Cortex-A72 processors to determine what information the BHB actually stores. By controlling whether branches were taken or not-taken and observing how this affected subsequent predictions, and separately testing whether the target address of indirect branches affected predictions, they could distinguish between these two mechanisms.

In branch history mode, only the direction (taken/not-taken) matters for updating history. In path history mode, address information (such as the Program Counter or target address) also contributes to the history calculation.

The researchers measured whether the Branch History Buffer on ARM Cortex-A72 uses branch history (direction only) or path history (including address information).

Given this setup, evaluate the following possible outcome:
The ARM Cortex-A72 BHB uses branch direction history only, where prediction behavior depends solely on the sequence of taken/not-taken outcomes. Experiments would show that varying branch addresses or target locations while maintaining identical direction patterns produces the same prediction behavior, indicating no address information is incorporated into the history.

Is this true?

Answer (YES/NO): NO